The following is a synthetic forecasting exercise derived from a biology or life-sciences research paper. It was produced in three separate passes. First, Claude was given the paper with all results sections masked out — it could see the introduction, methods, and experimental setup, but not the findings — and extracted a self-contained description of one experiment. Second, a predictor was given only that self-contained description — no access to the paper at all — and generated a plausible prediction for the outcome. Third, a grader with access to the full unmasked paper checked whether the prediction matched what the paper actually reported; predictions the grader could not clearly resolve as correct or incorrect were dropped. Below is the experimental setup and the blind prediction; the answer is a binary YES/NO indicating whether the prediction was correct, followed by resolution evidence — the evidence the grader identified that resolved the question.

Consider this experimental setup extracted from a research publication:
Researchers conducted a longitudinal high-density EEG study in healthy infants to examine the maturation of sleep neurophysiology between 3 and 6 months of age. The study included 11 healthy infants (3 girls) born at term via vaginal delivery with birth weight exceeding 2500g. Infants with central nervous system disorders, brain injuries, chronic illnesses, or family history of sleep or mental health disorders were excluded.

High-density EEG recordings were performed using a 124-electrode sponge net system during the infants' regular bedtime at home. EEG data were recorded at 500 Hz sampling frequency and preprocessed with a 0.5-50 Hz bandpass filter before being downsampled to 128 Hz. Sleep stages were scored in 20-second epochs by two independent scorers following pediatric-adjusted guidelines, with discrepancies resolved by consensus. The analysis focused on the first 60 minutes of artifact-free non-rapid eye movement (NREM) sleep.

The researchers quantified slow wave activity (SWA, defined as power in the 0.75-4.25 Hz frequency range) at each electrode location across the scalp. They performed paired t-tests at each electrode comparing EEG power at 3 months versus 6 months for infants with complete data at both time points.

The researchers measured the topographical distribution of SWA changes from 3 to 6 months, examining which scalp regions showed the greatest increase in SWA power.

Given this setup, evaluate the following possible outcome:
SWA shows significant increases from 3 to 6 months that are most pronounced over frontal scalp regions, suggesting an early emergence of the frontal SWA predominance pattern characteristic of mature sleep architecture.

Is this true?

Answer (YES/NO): NO